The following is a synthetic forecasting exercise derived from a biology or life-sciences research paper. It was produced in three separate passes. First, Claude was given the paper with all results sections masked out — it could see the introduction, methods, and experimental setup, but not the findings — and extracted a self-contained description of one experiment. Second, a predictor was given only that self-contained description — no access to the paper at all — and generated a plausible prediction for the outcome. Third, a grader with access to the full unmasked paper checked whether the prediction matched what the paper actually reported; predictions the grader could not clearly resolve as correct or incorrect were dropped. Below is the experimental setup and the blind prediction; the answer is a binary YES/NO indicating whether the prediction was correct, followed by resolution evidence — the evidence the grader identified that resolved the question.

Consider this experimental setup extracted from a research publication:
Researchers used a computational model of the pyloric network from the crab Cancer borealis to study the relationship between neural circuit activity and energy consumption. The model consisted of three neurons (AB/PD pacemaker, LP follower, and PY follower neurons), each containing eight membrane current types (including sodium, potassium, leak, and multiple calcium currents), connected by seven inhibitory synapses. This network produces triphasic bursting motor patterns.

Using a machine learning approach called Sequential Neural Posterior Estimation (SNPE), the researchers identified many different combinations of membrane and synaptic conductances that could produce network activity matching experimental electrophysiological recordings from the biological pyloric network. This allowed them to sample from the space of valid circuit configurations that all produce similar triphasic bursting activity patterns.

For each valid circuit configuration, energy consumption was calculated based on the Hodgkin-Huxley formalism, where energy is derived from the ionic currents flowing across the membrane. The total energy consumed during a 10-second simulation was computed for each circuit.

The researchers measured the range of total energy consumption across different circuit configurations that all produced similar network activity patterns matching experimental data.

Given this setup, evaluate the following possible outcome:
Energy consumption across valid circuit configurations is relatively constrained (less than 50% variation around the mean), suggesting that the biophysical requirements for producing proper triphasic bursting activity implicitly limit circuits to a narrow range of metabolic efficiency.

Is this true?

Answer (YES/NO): NO